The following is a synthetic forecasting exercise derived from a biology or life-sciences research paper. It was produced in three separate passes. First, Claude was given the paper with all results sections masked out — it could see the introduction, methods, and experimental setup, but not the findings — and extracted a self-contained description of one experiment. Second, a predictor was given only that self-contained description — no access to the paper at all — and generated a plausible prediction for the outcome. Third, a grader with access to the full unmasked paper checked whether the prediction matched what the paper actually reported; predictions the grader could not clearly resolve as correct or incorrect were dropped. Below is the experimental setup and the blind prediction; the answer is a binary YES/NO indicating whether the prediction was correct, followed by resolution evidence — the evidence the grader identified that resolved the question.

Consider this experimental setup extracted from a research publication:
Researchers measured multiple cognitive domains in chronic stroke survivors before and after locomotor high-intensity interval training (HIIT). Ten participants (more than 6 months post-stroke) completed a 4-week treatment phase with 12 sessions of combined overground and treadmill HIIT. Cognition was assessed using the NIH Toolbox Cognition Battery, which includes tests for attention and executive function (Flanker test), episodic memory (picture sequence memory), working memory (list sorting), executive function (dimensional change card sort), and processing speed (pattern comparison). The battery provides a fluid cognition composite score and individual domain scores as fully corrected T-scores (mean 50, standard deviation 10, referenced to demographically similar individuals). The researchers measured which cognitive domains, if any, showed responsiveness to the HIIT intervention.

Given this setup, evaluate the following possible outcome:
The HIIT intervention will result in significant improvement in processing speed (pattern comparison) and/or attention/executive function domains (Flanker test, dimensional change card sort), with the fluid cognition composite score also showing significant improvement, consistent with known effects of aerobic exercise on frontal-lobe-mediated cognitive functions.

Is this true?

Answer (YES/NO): NO